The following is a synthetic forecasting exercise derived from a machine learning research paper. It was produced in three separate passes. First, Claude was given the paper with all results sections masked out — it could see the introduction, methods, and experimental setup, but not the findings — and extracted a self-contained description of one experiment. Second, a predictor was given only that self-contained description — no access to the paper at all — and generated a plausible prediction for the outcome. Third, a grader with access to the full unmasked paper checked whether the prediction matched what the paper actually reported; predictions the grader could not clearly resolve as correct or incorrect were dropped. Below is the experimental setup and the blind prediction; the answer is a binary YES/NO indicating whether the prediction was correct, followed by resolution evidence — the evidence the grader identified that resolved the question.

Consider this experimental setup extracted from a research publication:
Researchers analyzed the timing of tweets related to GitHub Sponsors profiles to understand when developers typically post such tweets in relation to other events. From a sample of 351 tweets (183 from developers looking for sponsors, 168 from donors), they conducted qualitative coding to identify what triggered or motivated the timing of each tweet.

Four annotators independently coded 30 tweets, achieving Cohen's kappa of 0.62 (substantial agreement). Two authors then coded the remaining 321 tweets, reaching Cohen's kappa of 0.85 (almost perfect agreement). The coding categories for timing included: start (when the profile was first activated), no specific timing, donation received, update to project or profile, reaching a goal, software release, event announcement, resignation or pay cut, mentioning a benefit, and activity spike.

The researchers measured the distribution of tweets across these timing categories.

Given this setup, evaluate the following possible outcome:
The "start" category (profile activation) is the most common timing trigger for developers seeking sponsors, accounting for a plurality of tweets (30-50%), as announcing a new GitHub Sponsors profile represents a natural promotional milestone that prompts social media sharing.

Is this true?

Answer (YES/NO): NO